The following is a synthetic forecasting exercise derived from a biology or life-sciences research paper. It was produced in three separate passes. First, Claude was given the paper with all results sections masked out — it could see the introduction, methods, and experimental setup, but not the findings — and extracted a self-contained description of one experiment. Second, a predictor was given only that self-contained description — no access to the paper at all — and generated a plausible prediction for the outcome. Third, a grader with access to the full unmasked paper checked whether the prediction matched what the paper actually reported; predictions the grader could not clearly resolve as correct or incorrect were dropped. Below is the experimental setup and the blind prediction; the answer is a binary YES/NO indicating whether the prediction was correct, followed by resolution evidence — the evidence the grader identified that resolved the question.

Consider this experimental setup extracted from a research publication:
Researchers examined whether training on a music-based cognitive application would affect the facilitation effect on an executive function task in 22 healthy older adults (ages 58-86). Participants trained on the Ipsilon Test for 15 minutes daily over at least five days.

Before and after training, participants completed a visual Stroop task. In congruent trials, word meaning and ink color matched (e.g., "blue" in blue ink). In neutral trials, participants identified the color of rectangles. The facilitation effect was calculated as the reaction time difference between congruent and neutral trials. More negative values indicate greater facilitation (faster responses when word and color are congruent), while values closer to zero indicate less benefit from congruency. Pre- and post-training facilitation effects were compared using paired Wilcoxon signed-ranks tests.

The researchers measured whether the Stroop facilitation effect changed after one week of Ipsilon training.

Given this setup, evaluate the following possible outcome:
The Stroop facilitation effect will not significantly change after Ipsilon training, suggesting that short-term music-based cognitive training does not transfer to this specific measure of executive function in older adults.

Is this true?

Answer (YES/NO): YES